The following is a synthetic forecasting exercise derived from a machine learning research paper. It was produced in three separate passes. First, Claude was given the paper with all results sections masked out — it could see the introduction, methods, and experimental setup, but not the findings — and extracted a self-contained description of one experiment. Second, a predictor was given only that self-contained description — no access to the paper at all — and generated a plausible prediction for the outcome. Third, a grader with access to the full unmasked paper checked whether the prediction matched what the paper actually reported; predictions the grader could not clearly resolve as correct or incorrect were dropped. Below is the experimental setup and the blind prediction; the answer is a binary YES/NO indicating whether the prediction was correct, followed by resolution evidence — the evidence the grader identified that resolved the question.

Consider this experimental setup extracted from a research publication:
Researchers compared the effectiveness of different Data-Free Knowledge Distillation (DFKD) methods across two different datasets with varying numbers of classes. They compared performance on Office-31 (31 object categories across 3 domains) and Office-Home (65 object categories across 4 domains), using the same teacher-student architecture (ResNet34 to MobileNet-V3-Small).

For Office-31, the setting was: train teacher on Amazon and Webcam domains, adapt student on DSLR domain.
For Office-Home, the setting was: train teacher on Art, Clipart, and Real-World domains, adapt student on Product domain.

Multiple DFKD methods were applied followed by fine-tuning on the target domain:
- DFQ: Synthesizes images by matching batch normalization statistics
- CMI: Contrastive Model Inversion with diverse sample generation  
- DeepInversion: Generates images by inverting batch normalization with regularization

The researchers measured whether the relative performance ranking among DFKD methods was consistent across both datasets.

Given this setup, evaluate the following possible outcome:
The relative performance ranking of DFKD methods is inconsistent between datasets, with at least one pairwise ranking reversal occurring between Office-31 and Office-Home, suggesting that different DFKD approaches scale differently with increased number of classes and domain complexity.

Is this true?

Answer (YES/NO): YES